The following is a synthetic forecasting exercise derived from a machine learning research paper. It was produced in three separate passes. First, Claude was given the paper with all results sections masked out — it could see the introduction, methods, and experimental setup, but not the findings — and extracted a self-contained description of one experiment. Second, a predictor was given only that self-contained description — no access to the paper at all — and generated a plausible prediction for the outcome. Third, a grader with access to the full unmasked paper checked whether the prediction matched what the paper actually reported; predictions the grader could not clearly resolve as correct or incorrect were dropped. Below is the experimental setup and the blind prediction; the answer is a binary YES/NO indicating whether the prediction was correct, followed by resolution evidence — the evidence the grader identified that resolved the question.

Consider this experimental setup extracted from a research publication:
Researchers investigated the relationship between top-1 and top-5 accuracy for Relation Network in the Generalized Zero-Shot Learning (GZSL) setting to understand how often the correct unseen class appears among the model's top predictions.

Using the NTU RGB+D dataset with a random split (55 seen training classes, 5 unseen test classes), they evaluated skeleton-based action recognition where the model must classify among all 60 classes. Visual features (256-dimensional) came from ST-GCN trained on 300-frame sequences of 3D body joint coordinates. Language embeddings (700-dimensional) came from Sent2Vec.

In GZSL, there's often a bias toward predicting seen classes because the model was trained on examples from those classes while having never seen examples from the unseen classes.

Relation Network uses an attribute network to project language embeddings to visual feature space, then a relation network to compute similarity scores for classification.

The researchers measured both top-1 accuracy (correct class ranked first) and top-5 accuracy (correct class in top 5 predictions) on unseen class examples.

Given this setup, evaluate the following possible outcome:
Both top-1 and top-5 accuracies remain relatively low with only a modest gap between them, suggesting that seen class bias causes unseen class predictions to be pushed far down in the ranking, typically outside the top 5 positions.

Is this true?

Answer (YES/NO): NO